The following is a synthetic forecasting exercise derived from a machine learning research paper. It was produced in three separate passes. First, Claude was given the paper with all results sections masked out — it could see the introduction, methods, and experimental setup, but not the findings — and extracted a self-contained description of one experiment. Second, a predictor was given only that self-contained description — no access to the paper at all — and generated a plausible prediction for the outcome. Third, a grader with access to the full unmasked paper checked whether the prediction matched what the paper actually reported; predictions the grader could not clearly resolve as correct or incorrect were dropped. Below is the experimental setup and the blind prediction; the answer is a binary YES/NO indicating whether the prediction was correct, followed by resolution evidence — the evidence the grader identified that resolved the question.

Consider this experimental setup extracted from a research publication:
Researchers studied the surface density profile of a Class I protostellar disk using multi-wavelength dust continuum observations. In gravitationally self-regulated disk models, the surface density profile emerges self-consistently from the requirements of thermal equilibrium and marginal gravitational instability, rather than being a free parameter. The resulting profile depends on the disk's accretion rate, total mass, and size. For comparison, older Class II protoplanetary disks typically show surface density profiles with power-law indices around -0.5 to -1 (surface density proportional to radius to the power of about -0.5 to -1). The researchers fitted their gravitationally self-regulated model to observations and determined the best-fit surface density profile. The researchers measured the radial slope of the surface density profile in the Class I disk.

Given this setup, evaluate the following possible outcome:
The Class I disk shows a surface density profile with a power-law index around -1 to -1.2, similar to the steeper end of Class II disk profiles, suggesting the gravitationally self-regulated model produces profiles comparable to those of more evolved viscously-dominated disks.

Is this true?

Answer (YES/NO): NO